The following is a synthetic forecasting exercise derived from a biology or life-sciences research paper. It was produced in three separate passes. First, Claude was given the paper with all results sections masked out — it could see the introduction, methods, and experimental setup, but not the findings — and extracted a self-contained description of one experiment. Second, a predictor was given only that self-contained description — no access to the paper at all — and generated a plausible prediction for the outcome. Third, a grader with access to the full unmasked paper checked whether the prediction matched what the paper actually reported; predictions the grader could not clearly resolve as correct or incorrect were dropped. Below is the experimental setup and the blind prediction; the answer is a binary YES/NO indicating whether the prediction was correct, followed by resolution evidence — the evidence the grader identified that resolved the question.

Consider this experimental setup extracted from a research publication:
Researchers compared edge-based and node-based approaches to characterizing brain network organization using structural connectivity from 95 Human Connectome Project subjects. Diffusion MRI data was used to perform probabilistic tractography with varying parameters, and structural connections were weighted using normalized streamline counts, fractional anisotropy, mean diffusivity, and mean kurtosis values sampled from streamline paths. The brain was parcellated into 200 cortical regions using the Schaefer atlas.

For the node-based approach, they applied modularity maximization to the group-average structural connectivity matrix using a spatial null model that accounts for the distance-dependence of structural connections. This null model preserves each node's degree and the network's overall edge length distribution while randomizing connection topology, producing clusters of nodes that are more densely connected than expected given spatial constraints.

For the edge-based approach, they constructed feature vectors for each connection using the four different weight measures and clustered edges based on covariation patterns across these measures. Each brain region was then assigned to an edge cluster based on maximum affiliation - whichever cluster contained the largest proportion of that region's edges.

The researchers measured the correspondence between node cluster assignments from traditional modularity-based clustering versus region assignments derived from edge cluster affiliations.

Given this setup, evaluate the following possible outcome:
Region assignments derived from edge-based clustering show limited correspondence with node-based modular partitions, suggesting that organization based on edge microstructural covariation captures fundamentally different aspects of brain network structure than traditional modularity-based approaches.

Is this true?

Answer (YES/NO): NO